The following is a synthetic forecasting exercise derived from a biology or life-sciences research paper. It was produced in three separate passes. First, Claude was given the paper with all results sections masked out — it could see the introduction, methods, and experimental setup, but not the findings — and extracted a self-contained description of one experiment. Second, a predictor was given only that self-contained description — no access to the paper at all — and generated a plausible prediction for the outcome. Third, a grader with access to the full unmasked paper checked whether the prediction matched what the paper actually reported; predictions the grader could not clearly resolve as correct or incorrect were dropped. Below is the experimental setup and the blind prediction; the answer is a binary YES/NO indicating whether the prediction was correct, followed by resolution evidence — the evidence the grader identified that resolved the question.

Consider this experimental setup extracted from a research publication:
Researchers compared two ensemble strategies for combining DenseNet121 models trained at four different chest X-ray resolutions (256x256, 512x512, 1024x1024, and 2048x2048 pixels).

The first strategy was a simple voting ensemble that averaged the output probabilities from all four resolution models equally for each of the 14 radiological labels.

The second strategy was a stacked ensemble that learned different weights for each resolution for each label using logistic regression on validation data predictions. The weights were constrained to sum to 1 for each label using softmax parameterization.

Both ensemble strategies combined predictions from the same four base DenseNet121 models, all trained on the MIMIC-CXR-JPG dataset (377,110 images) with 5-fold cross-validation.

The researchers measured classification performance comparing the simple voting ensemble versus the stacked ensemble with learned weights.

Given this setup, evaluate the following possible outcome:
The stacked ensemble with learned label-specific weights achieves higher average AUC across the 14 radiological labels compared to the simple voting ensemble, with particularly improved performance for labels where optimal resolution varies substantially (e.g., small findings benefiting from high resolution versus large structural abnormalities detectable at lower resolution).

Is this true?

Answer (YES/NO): NO